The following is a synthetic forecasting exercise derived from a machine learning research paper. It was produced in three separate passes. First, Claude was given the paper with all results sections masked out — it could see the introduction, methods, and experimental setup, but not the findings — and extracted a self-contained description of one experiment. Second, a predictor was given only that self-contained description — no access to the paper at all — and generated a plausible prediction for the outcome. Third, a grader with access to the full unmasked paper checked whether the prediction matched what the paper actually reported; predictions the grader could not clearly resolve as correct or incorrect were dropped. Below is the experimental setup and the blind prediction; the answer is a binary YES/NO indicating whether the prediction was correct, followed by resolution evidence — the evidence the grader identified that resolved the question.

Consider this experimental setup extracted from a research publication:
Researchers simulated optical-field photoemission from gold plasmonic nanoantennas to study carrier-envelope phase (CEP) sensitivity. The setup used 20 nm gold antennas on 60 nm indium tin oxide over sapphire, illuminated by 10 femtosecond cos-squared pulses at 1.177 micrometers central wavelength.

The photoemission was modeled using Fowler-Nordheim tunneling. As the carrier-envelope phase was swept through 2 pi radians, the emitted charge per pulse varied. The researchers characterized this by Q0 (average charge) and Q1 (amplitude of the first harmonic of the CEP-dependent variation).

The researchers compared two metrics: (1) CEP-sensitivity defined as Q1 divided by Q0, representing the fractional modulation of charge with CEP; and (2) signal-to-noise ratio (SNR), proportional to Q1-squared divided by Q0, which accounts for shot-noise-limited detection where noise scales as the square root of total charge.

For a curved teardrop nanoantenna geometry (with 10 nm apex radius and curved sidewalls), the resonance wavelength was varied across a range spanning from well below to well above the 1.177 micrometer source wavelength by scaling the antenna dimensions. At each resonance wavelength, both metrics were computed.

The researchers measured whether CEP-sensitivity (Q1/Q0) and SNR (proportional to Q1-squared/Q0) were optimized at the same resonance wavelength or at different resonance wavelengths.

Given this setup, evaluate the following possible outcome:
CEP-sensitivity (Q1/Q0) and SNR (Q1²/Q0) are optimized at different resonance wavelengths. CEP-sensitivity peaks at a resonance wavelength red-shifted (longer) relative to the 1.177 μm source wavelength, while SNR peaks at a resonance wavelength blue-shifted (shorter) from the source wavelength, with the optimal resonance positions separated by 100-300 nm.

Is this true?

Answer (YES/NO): NO